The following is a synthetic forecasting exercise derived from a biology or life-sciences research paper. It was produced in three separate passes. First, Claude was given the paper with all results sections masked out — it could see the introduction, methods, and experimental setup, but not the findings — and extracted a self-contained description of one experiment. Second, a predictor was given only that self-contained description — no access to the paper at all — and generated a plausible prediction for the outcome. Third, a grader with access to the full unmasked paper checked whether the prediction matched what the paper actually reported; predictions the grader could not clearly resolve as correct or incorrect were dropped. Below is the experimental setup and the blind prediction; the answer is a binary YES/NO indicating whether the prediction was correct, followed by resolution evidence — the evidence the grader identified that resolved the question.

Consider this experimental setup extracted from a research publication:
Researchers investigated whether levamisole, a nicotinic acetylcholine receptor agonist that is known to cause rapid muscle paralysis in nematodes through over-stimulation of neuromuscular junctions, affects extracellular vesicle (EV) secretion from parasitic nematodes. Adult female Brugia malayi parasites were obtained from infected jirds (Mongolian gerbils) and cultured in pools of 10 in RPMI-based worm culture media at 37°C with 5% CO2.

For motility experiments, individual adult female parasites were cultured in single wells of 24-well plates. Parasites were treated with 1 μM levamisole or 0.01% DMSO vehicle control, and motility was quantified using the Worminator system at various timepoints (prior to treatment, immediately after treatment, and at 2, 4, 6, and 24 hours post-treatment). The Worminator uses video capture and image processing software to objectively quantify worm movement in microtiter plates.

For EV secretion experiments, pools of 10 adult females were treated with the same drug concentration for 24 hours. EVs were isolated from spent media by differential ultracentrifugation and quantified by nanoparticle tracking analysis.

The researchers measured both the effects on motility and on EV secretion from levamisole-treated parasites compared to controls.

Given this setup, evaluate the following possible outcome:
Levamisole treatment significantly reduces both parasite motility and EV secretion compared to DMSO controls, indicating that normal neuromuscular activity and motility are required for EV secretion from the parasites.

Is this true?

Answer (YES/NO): NO